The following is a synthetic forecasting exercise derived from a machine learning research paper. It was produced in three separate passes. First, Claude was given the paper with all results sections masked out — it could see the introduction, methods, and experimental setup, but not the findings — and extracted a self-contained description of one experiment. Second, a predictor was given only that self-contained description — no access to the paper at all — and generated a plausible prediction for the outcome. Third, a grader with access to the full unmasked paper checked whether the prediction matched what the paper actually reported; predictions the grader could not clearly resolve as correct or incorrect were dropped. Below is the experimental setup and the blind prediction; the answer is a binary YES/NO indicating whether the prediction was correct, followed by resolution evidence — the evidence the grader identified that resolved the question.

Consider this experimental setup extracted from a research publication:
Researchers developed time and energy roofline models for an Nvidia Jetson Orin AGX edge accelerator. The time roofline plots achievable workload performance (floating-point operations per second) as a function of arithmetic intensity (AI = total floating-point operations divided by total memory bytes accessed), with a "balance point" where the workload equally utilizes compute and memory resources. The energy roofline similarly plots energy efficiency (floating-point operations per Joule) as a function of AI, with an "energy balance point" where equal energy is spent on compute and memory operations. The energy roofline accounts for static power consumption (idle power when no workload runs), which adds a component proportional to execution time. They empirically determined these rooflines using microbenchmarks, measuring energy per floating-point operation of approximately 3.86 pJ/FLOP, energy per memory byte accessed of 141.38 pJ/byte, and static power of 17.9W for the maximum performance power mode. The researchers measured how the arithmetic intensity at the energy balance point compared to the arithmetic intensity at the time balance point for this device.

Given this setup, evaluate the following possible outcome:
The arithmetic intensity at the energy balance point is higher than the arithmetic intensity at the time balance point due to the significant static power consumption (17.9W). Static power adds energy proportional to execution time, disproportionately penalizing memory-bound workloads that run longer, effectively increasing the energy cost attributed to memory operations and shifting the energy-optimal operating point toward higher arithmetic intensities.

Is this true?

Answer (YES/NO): NO